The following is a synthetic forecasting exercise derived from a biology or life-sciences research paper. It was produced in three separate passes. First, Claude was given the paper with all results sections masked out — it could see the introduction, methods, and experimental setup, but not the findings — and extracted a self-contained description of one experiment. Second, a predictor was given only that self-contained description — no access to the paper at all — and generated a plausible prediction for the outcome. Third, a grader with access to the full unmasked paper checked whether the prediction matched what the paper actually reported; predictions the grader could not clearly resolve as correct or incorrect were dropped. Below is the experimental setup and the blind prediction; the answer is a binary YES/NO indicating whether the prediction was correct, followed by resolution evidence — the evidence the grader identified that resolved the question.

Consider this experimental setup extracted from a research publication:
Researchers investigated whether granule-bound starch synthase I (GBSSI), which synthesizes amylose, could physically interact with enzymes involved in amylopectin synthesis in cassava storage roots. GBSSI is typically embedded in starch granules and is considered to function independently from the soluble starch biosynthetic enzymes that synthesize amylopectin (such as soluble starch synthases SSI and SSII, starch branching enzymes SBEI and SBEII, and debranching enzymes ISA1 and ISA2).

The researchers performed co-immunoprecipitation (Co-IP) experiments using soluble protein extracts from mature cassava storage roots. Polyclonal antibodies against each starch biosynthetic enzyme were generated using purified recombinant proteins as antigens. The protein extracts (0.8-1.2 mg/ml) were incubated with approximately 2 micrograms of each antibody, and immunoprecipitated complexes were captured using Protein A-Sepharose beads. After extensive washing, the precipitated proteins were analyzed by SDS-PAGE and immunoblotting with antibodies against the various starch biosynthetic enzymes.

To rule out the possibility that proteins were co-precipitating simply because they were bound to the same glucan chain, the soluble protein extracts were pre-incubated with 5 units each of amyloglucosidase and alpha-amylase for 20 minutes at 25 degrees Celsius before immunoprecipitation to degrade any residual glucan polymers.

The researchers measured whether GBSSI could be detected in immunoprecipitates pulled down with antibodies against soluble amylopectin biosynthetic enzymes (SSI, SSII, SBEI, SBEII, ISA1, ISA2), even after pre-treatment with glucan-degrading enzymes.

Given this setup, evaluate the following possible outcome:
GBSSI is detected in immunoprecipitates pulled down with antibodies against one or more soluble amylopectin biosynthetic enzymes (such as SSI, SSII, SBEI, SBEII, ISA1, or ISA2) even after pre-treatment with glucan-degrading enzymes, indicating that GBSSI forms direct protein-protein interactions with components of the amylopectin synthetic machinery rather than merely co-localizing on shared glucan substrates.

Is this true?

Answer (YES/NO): YES